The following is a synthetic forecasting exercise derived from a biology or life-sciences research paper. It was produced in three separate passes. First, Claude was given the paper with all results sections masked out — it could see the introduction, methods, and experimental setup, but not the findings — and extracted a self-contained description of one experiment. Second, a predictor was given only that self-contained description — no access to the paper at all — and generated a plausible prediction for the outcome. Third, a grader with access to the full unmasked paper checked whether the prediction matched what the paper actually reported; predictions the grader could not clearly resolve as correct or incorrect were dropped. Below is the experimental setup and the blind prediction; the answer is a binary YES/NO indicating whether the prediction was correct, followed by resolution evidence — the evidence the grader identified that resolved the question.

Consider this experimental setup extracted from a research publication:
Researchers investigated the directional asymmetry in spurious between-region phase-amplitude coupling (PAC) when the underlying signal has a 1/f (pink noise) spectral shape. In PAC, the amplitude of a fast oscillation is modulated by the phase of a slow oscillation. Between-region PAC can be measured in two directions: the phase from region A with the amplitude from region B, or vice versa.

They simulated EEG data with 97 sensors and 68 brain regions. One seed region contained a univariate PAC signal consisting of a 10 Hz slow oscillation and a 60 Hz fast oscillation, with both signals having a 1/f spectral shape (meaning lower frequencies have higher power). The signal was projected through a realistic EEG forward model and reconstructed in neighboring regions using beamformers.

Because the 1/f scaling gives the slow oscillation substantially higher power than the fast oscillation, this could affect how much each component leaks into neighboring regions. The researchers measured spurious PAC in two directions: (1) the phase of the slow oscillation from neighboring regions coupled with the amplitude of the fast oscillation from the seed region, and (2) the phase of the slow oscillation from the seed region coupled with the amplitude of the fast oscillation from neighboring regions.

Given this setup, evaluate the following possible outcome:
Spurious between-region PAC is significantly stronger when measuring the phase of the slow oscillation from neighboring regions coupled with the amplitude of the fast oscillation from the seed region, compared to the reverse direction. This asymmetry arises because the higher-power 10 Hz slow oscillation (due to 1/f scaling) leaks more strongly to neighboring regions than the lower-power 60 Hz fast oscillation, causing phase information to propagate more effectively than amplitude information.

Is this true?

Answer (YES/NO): YES